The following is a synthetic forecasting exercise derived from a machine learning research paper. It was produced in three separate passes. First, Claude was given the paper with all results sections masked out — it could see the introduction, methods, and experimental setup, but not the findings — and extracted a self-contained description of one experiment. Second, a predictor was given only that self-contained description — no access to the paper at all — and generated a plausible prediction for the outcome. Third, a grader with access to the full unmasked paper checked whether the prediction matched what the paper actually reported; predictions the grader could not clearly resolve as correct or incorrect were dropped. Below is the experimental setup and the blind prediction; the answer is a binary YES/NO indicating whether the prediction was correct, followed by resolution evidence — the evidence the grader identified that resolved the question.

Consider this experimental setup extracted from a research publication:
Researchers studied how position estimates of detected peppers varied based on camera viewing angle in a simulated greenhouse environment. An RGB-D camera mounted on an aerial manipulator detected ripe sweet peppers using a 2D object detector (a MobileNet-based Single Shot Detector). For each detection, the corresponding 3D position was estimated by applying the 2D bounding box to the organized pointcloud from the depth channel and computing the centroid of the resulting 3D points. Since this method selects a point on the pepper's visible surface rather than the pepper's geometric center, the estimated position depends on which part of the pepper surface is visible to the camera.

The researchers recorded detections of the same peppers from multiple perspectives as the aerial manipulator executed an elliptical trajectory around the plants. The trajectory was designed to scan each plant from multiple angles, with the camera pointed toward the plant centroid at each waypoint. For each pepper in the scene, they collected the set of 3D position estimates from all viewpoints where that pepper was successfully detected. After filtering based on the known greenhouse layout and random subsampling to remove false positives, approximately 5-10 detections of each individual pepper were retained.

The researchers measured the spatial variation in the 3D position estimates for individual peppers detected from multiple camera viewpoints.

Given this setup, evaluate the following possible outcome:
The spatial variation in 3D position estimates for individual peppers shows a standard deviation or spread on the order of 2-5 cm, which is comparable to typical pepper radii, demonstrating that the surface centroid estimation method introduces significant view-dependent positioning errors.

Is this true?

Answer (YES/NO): YES